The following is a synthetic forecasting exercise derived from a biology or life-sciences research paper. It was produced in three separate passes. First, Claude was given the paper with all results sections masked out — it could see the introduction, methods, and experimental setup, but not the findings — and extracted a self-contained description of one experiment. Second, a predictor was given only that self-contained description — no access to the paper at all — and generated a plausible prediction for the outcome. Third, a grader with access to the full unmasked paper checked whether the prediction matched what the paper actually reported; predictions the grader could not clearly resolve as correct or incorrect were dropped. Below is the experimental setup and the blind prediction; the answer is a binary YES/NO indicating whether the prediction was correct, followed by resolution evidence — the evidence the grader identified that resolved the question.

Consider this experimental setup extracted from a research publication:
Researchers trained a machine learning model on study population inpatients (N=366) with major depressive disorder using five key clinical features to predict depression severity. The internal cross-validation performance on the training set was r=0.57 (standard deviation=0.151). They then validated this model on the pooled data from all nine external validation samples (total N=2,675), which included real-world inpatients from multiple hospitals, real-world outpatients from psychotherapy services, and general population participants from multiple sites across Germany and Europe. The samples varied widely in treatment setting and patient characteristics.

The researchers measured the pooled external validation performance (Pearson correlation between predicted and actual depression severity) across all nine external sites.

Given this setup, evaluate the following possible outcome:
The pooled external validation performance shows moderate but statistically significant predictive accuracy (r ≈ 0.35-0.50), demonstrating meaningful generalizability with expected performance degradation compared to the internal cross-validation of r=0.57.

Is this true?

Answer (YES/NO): NO